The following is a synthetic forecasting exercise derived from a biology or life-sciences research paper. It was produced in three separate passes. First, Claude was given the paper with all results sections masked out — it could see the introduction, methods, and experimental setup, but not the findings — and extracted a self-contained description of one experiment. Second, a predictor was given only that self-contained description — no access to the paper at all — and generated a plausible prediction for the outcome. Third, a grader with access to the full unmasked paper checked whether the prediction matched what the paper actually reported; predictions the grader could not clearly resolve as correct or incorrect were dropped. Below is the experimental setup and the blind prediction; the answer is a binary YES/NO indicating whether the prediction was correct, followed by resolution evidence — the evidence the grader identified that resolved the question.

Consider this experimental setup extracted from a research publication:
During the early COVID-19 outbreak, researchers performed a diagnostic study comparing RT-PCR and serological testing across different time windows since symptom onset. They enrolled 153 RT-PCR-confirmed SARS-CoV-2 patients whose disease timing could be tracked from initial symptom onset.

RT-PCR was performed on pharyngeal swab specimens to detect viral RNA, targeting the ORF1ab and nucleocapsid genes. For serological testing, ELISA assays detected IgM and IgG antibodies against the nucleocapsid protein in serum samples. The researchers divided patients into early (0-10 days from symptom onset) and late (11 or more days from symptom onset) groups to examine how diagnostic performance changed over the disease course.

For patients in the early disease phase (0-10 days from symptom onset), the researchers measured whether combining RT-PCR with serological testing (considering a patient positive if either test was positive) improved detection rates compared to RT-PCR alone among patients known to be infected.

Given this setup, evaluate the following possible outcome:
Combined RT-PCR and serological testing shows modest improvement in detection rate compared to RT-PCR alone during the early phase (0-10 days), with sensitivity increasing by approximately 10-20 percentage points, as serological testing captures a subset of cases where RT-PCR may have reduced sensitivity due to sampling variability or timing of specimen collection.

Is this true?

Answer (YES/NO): YES